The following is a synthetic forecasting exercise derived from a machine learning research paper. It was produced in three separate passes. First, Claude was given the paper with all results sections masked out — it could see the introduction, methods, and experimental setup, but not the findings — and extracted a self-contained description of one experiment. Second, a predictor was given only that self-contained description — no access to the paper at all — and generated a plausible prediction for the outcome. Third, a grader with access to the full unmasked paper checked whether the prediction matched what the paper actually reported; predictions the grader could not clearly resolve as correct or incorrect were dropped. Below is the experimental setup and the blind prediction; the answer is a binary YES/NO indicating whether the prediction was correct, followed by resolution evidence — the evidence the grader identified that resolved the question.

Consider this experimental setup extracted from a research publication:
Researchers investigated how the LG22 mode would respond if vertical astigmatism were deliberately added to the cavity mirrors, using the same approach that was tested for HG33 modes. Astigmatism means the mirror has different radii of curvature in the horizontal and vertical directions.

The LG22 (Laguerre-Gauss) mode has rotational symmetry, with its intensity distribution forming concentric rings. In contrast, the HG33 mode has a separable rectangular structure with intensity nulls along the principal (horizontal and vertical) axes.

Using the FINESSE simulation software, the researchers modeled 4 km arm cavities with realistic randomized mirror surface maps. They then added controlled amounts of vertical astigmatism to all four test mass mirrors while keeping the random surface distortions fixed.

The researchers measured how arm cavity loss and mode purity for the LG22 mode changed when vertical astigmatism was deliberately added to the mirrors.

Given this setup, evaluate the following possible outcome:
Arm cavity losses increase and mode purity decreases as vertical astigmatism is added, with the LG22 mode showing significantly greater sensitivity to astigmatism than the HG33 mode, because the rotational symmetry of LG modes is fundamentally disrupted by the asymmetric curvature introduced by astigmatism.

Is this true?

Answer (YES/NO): YES